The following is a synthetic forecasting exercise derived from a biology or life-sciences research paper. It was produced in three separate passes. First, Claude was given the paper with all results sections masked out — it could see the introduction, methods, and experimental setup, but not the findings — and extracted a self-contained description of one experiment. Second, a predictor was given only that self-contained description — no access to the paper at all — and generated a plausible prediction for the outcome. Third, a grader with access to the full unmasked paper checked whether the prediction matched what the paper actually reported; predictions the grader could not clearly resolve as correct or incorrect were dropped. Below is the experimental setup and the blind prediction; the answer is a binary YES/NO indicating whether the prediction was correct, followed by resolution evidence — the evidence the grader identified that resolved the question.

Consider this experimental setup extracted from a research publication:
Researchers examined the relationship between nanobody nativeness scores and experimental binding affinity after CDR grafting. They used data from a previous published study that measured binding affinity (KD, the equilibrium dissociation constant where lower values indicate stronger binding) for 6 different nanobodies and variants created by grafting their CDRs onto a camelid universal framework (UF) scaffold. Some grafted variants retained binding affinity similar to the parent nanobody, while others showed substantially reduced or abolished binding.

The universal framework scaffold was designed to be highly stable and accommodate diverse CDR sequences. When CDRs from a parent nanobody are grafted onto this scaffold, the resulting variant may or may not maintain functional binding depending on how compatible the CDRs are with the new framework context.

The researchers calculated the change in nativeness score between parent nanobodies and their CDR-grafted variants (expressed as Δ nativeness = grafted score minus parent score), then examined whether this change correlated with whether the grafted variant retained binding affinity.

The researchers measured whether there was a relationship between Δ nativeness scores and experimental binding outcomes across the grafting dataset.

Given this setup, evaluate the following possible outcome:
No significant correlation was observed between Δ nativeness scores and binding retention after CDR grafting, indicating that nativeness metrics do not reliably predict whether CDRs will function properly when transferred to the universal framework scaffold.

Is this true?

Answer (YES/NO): NO